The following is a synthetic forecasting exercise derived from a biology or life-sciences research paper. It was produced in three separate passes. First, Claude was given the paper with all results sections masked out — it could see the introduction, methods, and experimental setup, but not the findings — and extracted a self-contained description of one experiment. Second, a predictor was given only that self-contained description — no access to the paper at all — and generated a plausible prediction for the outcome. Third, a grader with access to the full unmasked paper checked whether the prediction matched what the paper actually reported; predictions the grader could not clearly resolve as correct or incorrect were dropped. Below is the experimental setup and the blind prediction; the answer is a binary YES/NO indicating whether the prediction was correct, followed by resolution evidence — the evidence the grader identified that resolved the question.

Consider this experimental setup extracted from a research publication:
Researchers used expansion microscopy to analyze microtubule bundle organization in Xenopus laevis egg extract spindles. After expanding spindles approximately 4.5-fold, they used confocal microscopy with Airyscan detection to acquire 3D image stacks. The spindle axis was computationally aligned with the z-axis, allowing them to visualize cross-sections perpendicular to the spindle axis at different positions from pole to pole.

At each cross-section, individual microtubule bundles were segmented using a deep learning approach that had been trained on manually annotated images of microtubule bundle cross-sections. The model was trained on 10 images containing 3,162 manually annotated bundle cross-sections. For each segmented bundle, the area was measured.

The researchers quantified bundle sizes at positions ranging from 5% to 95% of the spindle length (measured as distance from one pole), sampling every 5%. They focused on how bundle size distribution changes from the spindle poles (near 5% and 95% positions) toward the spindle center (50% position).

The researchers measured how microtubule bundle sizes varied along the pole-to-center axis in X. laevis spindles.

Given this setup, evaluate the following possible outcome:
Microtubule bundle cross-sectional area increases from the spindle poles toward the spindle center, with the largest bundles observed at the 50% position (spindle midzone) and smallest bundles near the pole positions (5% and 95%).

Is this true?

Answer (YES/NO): YES